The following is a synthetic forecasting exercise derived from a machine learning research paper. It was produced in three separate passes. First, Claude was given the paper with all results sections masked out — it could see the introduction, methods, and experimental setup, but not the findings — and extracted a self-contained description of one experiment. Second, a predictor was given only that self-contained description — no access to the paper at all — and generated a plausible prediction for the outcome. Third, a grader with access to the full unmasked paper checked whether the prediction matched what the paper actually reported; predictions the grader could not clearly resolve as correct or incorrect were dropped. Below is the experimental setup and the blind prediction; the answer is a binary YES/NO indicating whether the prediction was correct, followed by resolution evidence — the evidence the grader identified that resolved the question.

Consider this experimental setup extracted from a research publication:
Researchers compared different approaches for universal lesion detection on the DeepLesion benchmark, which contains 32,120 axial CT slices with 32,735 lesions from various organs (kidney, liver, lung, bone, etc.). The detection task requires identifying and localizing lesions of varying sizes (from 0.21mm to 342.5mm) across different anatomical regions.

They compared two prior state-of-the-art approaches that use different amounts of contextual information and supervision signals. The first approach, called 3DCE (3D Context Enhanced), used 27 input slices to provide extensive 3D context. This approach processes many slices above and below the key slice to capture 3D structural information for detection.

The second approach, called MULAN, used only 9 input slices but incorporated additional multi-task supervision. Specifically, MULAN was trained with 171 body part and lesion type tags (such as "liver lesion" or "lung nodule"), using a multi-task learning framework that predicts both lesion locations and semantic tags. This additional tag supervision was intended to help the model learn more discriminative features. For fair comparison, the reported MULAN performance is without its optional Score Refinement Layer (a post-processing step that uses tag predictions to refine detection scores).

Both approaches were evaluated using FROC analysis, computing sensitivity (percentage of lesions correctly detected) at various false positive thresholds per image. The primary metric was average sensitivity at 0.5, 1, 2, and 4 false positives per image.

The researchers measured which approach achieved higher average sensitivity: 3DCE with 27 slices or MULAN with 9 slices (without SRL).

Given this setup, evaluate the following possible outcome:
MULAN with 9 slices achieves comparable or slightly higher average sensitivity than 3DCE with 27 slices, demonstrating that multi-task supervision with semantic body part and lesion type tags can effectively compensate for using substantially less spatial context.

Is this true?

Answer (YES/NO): NO